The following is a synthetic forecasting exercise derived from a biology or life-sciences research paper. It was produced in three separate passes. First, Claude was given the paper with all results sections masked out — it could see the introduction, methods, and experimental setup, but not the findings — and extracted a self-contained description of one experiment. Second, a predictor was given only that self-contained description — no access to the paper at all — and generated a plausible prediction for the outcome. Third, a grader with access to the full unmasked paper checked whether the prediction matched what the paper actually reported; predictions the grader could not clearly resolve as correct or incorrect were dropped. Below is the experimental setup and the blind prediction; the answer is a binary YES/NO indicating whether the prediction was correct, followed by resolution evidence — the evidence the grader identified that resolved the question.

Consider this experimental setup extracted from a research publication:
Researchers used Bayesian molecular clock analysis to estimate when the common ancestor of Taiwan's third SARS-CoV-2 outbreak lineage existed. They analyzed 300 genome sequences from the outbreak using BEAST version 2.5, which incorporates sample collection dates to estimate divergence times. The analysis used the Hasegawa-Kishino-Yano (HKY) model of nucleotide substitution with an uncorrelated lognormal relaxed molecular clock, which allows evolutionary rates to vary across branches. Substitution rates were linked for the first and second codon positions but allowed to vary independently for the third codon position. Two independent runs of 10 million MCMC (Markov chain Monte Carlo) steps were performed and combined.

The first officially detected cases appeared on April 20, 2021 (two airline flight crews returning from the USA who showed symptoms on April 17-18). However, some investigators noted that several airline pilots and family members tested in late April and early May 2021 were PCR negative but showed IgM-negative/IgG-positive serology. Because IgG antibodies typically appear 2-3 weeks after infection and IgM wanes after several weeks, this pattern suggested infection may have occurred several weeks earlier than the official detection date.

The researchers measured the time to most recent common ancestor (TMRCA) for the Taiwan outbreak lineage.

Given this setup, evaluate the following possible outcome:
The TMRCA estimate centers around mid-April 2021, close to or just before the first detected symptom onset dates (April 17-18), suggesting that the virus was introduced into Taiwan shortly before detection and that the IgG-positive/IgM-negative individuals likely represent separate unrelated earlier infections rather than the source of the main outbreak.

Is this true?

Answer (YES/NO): NO